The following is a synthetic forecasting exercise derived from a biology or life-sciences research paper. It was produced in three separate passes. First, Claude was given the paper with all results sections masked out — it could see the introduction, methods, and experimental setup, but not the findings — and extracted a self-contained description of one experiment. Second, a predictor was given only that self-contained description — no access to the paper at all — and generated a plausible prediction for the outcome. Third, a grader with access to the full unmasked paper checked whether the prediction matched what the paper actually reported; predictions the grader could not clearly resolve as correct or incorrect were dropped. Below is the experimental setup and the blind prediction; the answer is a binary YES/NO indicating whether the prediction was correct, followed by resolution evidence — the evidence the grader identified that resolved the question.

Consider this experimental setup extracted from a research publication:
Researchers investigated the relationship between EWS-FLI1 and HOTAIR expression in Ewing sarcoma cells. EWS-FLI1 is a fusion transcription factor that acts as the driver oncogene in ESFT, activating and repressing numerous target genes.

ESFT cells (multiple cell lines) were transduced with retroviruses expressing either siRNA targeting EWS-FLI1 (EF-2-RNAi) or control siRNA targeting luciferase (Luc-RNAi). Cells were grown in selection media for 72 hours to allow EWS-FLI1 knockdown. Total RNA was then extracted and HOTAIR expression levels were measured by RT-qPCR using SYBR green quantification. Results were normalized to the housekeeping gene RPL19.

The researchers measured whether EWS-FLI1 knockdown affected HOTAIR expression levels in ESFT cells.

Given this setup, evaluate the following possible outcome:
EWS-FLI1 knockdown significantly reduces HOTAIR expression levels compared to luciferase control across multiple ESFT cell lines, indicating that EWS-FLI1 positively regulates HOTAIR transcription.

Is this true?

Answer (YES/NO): NO